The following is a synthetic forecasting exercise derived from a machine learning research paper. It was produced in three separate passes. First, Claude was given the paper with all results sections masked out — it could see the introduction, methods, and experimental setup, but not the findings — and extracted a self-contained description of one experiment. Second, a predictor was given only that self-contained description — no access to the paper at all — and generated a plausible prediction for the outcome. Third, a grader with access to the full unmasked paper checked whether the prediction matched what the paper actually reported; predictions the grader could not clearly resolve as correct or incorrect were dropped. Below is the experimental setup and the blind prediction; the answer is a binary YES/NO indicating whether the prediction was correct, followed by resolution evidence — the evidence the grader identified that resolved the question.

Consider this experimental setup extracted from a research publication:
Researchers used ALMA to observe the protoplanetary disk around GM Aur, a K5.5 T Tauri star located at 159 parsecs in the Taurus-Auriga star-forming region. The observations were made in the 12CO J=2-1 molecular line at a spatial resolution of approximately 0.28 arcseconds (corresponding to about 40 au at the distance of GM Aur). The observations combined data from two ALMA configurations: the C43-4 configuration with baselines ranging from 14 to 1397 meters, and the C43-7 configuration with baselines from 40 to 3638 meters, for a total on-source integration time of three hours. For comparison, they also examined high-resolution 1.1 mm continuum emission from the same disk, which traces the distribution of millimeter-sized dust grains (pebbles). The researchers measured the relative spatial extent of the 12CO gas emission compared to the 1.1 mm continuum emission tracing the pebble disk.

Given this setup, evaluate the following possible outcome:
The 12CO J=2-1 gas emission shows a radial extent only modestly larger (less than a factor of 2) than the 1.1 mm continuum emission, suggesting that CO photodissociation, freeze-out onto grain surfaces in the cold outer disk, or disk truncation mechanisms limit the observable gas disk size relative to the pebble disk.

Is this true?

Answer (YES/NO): NO